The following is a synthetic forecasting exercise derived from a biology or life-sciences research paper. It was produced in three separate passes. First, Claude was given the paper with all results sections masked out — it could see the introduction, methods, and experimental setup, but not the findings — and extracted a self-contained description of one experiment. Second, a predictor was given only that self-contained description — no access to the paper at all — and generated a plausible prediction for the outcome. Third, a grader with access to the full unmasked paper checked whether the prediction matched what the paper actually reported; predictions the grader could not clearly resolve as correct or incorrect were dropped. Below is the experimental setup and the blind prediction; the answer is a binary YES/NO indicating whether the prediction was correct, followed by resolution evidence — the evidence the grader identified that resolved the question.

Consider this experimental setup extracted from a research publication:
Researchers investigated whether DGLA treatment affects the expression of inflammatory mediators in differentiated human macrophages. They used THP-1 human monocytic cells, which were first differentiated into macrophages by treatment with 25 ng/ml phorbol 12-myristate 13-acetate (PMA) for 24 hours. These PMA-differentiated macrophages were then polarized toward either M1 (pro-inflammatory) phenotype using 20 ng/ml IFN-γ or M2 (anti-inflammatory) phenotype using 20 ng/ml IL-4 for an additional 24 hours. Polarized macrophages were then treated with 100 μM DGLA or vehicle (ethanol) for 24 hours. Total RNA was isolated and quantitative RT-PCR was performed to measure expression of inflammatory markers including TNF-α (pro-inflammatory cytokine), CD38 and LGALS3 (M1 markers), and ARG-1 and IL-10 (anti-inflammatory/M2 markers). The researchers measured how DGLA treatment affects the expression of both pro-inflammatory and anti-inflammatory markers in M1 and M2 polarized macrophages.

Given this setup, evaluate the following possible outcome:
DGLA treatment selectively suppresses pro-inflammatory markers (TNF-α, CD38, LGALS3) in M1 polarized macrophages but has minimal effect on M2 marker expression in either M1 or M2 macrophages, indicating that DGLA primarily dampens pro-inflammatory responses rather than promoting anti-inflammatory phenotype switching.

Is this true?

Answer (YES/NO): NO